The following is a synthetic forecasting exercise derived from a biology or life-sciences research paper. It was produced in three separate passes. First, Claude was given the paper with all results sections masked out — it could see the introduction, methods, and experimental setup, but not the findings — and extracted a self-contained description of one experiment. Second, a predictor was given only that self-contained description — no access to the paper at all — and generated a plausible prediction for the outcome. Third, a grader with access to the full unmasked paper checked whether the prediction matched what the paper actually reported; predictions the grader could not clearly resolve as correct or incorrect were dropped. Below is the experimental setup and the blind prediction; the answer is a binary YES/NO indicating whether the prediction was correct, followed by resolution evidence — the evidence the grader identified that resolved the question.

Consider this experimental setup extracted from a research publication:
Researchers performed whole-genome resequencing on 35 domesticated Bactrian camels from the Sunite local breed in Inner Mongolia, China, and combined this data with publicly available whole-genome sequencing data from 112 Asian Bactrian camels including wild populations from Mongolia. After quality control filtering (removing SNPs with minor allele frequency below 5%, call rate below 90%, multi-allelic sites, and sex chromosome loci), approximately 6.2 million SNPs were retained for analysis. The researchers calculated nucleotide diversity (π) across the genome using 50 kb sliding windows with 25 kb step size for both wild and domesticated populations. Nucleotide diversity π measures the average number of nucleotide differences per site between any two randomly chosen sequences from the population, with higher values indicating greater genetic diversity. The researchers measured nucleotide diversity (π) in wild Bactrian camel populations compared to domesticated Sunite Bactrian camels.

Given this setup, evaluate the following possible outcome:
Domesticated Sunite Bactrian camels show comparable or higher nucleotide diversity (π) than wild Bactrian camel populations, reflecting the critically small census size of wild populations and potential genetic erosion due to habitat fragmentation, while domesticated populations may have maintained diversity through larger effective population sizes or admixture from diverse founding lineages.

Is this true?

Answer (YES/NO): YES